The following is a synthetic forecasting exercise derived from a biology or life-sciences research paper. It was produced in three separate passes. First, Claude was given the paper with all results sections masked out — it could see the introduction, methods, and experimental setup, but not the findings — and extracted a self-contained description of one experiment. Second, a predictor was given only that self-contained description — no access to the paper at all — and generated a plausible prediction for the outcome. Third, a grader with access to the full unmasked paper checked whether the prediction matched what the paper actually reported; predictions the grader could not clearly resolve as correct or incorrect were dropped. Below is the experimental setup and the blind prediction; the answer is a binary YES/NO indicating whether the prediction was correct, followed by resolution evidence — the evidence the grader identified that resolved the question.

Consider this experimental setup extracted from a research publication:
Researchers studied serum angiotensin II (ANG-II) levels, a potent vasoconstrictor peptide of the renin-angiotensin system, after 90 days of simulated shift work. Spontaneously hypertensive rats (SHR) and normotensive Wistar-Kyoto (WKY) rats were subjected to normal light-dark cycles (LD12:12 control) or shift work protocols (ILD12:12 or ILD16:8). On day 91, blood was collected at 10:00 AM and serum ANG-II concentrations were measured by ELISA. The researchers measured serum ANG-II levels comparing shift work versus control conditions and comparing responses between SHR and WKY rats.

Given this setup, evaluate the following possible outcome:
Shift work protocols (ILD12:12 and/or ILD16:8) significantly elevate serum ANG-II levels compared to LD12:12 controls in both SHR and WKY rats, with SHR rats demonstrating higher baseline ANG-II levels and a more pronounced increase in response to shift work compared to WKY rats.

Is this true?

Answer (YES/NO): NO